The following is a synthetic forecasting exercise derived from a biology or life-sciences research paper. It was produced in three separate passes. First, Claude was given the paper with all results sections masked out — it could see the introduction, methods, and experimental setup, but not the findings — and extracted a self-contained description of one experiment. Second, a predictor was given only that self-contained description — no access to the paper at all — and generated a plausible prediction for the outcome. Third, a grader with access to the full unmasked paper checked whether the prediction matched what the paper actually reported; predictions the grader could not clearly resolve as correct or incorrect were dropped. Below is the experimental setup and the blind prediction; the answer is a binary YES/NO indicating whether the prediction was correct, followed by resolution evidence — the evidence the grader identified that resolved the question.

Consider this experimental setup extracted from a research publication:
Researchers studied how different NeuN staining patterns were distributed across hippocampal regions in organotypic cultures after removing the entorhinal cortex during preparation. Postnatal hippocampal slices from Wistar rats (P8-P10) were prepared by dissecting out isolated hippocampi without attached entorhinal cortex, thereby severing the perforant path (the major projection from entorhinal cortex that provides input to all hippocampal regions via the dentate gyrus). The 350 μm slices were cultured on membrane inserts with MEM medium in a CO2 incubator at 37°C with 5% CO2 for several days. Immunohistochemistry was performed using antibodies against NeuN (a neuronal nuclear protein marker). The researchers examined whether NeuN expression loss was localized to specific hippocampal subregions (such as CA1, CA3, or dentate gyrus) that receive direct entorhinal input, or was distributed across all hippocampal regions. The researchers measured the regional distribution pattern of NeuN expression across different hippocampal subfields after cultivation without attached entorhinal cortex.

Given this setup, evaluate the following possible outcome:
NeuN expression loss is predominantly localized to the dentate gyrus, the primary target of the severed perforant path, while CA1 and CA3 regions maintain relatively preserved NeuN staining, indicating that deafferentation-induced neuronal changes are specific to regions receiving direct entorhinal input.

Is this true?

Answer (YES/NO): NO